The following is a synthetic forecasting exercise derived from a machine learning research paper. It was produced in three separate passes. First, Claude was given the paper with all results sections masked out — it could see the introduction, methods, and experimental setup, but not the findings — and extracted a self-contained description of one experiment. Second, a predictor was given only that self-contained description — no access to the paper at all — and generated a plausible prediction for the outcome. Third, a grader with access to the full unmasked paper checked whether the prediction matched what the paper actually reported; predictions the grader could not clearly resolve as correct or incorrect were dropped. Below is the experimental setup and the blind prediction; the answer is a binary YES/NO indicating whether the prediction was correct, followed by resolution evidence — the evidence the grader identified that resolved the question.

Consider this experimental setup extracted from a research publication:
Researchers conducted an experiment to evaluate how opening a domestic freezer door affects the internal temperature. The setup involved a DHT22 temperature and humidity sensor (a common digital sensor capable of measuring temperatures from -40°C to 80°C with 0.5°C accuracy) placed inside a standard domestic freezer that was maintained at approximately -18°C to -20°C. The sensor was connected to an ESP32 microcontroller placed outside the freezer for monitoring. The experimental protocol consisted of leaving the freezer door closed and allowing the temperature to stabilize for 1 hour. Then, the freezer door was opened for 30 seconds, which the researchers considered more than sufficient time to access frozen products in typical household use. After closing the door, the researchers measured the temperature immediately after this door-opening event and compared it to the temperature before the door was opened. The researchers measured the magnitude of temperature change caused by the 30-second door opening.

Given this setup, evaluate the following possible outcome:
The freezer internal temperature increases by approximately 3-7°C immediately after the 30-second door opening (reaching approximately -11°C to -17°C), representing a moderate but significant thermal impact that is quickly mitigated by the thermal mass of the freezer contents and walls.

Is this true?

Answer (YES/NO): NO